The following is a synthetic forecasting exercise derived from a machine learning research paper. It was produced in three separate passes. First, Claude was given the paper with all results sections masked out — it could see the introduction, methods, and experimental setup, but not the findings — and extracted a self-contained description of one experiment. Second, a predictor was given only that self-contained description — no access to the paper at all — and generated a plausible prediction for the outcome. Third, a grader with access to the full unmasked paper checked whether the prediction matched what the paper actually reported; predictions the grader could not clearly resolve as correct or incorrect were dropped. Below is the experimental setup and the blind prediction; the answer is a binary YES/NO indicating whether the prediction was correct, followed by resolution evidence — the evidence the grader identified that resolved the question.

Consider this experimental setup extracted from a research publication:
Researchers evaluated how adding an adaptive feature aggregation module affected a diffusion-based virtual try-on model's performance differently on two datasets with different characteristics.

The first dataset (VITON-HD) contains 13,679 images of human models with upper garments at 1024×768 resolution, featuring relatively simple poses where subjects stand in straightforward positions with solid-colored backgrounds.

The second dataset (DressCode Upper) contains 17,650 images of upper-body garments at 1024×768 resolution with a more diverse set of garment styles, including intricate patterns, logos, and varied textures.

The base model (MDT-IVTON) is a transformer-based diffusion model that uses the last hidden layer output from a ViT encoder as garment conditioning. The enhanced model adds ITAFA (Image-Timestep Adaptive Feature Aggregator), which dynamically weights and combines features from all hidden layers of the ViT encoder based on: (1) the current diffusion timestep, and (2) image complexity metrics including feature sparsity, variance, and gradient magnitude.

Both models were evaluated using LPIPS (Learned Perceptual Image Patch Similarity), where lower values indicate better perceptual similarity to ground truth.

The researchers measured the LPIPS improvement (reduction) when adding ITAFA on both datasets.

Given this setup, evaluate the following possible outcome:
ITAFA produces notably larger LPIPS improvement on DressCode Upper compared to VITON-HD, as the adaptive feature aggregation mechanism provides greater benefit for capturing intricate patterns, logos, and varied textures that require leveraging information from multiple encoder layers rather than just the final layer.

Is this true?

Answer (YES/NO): YES